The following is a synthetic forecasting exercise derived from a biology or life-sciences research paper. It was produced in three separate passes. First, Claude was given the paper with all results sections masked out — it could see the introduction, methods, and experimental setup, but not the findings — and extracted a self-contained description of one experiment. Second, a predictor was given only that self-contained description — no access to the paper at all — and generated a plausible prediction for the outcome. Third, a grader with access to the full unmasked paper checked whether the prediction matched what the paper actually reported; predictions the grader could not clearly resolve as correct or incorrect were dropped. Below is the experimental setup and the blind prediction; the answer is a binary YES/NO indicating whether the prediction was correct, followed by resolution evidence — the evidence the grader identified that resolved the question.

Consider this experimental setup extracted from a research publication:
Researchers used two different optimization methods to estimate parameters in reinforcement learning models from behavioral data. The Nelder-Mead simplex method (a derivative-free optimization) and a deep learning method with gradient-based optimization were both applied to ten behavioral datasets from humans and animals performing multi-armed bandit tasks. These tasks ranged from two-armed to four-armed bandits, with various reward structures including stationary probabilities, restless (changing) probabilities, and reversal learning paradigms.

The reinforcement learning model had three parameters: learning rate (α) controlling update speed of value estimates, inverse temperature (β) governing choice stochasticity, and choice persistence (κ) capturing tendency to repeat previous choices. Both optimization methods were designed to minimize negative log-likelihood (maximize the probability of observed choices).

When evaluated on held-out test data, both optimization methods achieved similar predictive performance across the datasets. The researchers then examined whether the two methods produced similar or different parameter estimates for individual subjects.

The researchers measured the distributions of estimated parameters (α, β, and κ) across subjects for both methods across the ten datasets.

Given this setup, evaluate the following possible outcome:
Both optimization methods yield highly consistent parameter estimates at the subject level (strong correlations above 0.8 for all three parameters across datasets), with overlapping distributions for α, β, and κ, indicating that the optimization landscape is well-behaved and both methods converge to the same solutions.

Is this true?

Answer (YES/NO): NO